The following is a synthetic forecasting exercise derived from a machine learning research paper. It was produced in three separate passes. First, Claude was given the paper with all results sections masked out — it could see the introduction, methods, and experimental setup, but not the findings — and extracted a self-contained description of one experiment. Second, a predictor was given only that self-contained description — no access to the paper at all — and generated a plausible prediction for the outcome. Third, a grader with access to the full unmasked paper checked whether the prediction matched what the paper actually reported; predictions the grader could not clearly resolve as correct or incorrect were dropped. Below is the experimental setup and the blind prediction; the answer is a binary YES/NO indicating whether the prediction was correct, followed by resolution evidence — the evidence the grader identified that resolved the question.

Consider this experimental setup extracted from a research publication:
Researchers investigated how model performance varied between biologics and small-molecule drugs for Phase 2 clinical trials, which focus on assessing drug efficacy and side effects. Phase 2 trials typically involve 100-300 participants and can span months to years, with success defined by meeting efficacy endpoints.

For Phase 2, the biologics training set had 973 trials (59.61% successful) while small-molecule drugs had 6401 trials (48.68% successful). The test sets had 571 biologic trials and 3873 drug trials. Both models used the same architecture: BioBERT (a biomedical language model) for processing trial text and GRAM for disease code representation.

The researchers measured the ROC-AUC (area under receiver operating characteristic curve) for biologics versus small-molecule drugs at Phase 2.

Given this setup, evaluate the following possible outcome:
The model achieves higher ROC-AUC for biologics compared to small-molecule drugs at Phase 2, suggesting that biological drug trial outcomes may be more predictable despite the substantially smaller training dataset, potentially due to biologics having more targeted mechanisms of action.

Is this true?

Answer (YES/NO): YES